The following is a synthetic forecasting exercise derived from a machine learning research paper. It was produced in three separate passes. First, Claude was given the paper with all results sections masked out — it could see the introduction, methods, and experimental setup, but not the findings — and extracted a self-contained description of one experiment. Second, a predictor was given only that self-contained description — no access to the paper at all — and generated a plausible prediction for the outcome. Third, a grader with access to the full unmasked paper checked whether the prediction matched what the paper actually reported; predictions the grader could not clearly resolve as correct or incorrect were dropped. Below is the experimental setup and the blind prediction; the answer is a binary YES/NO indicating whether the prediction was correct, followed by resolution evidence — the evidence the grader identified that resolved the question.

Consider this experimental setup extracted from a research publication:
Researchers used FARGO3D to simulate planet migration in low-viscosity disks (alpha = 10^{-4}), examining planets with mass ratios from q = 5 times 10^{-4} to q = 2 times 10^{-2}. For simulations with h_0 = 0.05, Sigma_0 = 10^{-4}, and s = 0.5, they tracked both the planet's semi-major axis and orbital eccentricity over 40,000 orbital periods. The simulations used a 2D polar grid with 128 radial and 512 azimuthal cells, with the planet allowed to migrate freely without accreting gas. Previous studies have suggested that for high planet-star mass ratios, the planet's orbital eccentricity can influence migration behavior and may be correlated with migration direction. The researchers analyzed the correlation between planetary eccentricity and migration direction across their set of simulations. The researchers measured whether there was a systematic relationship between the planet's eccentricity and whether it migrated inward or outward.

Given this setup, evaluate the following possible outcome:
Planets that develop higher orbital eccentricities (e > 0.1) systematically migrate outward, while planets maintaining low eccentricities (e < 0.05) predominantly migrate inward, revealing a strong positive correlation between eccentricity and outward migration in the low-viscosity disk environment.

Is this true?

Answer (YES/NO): NO